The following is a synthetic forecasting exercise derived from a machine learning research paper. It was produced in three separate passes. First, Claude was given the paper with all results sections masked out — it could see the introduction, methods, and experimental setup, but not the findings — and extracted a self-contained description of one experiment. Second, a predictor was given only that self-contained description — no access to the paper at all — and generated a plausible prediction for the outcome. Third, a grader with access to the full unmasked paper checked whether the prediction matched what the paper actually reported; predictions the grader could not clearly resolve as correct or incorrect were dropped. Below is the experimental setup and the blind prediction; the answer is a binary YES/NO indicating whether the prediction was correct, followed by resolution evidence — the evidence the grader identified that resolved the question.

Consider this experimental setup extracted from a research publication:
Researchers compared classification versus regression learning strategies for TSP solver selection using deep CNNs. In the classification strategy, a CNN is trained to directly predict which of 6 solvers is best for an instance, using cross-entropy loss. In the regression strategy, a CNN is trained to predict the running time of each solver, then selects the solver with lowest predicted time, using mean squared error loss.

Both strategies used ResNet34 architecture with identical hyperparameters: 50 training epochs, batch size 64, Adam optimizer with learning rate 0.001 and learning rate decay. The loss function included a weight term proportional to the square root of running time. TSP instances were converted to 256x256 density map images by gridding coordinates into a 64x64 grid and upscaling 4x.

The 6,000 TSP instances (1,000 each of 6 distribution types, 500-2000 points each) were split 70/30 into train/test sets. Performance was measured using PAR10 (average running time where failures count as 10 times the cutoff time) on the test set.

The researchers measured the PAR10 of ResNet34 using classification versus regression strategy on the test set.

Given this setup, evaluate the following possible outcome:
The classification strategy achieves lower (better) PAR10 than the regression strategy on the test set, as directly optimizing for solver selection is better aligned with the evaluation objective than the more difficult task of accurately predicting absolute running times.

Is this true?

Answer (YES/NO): NO